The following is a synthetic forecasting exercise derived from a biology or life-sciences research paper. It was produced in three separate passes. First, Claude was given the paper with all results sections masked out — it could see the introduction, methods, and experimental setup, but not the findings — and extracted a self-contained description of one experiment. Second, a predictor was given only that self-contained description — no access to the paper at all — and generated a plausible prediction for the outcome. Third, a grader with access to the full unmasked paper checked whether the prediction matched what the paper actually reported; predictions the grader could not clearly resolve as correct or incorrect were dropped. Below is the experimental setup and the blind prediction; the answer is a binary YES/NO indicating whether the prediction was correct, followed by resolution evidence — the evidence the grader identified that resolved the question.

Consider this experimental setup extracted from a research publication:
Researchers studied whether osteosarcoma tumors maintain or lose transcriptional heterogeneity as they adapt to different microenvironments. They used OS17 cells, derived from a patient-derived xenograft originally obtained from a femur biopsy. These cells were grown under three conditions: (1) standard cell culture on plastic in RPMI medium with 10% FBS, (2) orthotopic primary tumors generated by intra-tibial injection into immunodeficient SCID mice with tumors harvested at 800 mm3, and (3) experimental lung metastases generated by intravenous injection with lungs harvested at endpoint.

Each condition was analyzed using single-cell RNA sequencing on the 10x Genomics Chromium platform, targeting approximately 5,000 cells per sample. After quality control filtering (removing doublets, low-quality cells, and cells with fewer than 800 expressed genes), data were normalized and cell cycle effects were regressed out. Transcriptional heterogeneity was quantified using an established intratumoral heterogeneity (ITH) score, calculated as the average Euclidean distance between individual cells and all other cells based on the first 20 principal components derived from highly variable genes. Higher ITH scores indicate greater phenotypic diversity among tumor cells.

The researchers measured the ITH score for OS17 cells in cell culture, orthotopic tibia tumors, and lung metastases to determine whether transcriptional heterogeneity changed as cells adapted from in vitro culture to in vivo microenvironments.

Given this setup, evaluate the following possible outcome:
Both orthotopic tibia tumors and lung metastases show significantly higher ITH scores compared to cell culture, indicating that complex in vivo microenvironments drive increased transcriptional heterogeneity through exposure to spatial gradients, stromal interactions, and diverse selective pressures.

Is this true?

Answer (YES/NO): YES